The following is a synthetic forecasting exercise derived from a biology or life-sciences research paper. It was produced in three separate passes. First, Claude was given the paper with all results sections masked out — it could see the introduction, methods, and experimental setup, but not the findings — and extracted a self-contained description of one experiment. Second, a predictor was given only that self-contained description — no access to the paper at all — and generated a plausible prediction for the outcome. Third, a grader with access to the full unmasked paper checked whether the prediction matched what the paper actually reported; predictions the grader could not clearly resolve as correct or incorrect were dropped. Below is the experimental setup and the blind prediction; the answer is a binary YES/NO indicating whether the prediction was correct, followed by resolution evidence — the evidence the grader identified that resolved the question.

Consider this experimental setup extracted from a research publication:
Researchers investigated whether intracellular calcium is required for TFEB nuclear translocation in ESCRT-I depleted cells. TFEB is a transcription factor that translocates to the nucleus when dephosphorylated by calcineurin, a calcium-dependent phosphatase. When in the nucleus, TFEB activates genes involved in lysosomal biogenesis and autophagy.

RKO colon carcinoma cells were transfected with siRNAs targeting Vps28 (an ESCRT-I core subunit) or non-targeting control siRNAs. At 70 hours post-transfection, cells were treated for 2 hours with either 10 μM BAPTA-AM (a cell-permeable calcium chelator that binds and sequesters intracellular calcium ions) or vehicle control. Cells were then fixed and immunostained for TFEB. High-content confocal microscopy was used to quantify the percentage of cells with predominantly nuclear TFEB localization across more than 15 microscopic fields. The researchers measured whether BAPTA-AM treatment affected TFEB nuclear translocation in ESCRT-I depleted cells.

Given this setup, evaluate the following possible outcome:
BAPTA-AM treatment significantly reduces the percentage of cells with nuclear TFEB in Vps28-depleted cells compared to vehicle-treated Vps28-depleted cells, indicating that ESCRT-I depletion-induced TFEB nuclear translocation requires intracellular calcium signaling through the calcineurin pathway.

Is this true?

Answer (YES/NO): YES